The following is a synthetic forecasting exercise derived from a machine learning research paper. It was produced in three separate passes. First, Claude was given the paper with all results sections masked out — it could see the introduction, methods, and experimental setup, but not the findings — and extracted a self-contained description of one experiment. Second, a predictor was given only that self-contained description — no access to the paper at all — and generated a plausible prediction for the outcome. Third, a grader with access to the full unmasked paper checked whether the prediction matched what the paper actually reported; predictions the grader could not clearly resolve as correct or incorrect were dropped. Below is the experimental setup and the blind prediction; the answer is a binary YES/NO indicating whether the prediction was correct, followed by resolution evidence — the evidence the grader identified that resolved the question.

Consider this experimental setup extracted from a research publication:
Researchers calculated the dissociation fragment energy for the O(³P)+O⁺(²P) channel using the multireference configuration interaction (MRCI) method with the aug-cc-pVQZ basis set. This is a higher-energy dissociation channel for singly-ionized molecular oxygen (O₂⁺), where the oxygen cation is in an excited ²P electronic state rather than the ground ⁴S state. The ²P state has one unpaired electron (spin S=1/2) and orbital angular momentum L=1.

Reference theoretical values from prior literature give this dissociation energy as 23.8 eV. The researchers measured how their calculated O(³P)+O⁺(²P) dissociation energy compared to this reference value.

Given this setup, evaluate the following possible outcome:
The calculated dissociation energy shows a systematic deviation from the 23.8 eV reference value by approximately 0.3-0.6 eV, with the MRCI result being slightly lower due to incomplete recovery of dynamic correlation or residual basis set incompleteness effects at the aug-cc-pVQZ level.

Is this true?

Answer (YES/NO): NO